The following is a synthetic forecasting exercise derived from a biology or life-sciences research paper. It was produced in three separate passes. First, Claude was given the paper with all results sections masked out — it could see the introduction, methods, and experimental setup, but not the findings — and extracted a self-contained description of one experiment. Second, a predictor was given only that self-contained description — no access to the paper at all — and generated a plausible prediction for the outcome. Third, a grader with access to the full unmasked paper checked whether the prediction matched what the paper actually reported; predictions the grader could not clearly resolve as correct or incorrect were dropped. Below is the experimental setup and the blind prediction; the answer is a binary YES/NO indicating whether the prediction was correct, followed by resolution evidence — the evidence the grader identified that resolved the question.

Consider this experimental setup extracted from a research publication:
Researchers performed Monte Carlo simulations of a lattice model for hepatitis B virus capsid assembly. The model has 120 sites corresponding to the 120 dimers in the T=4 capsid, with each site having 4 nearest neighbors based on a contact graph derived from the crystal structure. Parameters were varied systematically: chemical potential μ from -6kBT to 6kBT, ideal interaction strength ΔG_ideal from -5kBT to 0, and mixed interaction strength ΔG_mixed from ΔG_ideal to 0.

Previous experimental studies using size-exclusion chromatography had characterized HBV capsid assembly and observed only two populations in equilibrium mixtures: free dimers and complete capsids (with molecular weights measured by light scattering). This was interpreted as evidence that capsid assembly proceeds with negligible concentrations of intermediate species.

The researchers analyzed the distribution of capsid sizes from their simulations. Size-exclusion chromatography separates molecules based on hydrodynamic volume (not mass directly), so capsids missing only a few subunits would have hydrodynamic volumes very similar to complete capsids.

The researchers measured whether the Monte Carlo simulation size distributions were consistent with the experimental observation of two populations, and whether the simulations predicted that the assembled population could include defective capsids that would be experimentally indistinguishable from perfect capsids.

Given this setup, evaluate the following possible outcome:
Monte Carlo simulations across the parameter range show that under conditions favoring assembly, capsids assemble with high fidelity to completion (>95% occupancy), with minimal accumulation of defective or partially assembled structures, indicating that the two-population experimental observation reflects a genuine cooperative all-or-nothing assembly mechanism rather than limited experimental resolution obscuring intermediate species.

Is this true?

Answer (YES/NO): NO